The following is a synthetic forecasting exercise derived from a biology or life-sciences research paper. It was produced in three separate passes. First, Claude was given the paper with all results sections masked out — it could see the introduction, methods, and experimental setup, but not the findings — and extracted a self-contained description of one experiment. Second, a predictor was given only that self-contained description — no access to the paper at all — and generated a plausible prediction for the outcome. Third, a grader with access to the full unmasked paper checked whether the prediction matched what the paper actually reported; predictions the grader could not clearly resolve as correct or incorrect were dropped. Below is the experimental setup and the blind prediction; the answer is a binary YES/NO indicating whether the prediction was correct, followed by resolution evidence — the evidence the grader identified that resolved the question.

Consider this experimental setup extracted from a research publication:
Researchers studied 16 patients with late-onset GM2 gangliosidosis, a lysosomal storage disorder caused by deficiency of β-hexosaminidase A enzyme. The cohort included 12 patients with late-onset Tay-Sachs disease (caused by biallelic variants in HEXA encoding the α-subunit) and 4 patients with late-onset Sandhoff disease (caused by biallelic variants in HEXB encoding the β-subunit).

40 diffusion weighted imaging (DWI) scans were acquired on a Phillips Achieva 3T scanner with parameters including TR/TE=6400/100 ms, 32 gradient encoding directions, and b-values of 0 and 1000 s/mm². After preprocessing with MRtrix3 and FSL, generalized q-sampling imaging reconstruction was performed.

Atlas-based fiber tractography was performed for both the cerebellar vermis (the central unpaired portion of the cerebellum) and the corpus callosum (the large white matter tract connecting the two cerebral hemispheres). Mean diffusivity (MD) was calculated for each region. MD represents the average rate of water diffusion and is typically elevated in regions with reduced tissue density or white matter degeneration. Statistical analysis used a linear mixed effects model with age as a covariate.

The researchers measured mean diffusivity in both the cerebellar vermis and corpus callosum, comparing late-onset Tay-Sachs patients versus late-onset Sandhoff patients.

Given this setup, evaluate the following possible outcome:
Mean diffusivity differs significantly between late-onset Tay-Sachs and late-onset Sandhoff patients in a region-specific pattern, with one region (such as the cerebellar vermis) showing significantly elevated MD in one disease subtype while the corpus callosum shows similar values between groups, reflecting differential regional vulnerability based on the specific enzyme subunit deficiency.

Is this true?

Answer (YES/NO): YES